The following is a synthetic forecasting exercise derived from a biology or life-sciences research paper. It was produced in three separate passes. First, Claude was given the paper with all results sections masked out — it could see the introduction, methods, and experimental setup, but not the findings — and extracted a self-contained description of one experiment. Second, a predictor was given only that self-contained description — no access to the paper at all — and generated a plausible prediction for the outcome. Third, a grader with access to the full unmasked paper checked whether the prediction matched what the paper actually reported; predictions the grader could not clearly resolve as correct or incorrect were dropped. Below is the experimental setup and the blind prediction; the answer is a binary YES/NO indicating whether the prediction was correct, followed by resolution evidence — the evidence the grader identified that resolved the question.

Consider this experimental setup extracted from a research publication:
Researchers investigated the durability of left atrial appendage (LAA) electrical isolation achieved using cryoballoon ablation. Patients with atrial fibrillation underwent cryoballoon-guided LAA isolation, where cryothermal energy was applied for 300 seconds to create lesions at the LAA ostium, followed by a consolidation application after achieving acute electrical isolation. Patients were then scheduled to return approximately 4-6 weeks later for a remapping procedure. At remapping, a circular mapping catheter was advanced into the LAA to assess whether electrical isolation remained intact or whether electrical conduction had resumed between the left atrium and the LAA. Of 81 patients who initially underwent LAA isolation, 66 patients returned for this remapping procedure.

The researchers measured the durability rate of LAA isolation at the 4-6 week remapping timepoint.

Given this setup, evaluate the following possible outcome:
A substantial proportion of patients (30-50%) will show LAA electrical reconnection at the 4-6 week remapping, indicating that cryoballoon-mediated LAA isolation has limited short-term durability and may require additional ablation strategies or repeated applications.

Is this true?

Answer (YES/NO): YES